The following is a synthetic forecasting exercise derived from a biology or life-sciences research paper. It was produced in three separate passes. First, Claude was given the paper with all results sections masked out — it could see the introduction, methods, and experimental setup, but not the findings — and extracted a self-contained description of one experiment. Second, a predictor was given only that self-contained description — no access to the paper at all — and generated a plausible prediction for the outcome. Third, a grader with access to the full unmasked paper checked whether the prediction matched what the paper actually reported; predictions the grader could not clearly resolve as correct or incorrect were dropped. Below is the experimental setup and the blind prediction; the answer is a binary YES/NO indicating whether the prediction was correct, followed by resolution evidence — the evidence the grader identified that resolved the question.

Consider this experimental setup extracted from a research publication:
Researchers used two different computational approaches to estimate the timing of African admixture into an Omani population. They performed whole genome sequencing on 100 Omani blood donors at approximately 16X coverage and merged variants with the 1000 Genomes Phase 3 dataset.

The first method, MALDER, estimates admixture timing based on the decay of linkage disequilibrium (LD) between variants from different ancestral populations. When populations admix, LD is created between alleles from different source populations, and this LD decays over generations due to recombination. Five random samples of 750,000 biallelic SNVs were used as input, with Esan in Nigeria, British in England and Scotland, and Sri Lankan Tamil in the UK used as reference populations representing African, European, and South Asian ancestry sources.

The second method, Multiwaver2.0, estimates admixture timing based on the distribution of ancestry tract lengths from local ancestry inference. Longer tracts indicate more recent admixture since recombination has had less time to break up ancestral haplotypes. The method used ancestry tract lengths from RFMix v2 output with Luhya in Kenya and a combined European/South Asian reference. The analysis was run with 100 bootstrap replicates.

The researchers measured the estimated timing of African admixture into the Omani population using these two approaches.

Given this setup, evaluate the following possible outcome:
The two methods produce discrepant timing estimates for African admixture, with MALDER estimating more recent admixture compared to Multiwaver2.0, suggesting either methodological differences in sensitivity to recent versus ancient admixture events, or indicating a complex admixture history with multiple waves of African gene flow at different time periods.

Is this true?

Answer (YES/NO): YES